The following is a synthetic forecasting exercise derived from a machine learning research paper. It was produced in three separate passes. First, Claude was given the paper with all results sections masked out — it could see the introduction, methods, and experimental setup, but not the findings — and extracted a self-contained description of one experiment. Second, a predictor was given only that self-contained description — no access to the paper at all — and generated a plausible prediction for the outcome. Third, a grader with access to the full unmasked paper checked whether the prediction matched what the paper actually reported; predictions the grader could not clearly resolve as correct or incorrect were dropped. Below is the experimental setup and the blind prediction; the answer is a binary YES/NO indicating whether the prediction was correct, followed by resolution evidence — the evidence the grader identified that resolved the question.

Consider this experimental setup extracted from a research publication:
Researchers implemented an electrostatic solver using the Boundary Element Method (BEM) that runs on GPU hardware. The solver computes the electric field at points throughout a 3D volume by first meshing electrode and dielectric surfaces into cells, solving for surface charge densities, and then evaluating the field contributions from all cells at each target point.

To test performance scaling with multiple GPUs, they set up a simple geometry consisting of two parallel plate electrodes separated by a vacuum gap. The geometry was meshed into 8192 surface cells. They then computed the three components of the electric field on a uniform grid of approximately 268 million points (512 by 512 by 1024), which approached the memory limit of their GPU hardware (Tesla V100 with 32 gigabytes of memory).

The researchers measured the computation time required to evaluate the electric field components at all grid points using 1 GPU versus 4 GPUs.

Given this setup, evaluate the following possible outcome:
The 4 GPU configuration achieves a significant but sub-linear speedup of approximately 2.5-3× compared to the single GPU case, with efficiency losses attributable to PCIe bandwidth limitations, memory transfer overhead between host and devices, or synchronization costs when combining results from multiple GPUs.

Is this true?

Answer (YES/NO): NO